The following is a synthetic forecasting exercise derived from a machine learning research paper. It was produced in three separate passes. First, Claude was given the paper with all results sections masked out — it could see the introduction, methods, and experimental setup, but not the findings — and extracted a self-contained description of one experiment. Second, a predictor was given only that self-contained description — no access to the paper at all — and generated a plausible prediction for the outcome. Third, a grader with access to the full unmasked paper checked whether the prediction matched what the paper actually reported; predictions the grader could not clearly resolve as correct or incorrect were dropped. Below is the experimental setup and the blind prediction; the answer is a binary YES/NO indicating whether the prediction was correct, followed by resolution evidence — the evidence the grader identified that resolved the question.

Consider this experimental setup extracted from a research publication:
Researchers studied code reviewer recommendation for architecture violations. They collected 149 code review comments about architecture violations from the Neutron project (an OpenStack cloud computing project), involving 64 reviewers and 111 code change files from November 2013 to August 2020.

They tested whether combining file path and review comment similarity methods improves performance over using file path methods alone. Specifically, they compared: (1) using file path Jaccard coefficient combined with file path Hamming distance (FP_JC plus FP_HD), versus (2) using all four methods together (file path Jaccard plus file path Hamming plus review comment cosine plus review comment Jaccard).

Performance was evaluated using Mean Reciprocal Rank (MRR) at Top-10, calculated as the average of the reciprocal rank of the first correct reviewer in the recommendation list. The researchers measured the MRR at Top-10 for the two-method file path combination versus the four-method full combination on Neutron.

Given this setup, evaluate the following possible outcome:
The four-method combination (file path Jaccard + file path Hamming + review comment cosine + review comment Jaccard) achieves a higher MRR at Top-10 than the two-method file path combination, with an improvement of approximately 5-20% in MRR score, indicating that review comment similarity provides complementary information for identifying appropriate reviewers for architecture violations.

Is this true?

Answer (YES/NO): NO